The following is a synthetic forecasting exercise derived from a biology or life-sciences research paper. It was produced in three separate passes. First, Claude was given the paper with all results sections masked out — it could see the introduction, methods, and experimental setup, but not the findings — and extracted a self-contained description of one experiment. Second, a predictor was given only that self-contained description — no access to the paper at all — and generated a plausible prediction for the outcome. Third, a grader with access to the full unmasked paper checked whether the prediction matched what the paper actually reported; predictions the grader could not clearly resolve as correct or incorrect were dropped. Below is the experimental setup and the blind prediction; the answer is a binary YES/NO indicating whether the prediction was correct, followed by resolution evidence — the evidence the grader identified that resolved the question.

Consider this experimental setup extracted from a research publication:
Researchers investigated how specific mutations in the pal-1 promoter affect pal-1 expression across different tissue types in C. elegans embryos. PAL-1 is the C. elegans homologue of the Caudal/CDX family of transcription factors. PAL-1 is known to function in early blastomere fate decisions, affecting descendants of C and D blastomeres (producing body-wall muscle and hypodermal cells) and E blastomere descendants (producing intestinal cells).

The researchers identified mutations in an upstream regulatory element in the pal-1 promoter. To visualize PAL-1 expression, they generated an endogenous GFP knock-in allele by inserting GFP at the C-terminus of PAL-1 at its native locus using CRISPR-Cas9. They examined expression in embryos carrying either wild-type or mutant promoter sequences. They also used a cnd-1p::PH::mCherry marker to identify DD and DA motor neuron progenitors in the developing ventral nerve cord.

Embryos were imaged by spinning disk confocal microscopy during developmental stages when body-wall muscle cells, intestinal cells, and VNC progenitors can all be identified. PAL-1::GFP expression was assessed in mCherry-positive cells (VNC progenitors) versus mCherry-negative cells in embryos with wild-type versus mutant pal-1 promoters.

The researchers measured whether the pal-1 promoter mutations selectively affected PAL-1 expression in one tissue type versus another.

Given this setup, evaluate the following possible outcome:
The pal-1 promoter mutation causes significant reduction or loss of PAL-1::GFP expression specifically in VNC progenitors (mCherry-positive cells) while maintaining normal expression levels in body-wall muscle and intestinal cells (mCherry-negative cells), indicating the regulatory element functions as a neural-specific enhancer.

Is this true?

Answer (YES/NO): NO